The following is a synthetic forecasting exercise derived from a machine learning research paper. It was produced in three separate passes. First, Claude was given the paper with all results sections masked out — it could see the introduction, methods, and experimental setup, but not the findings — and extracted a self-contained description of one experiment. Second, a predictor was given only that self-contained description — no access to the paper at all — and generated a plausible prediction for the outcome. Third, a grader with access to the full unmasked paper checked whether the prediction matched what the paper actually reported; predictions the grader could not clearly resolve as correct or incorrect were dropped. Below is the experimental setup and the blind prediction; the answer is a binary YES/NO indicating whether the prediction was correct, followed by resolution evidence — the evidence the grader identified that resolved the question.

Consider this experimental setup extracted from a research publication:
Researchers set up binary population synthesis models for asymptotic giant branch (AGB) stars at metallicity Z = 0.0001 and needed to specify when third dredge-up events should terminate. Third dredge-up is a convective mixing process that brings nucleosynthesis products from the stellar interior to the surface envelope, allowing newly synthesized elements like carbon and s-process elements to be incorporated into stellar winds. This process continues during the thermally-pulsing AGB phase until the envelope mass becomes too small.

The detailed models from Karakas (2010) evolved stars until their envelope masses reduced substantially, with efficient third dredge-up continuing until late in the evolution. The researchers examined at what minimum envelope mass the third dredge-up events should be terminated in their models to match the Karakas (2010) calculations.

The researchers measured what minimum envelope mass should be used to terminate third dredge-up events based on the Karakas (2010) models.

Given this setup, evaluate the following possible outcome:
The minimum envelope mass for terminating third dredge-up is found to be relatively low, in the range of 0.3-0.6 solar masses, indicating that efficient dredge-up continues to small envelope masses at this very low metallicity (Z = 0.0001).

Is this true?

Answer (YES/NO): NO